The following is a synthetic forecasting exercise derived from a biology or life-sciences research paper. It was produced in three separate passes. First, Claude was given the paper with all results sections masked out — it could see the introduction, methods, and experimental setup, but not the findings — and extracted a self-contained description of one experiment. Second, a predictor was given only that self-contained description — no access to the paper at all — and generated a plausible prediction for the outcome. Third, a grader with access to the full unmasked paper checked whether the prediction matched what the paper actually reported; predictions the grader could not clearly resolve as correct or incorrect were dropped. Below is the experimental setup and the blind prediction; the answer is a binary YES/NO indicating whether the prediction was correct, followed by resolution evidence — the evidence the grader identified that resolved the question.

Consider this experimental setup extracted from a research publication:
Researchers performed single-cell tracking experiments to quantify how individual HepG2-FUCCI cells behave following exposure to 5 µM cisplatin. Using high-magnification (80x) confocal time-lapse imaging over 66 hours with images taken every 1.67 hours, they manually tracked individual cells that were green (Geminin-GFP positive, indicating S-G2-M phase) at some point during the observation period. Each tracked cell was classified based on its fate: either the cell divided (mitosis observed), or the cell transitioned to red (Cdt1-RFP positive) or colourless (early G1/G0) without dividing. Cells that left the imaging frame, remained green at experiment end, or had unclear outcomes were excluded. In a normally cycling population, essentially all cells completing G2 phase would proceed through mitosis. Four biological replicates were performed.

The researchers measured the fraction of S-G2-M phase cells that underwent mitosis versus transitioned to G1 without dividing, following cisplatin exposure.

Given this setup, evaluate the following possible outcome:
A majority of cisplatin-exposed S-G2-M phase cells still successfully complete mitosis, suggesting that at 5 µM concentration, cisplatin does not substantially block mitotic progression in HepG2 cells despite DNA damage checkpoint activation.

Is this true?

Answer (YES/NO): NO